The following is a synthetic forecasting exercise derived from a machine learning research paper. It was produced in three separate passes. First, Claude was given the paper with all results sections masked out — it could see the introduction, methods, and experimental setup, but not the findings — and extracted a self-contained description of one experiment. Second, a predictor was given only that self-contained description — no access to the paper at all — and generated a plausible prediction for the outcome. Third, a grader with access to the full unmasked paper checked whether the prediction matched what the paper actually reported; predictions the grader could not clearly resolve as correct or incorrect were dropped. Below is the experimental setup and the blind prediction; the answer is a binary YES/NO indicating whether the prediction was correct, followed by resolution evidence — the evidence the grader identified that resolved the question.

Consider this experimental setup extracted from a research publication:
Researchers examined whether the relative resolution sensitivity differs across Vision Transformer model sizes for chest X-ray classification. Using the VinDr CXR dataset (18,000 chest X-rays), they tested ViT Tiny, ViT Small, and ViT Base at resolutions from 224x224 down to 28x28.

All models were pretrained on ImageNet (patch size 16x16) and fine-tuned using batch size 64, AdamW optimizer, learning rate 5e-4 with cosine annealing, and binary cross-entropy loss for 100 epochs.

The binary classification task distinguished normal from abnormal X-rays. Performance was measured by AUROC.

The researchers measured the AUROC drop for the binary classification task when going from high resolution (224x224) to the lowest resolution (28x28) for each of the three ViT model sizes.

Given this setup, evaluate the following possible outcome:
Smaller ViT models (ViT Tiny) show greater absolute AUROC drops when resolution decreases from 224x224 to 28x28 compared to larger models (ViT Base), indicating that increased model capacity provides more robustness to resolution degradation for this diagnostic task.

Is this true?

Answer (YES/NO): NO